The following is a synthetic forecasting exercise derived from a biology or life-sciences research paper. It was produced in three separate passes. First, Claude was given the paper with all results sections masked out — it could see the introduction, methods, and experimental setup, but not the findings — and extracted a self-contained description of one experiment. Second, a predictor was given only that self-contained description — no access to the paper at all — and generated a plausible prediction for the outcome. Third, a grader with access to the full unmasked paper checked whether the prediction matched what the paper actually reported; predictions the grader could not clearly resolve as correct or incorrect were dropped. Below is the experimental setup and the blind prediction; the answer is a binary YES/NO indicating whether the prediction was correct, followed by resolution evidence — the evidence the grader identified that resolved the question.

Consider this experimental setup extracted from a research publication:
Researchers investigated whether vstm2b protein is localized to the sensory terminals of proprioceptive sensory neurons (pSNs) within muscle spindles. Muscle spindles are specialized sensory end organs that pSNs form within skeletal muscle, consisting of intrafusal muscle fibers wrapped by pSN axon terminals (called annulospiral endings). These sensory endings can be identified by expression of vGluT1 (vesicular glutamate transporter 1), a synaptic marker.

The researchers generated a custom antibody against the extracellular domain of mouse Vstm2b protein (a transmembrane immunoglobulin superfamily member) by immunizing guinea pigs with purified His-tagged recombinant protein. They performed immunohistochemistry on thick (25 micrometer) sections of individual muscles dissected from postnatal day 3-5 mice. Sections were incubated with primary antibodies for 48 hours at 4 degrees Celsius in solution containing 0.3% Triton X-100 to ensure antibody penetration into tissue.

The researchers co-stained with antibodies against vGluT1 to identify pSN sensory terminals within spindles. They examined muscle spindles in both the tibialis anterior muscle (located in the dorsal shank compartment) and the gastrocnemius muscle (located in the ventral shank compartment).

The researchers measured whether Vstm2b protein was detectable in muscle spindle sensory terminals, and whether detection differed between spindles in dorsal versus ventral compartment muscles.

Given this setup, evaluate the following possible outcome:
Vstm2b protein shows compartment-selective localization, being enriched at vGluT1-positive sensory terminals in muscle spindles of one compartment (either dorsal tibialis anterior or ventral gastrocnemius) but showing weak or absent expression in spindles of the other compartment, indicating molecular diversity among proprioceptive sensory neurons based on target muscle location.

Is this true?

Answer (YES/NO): YES